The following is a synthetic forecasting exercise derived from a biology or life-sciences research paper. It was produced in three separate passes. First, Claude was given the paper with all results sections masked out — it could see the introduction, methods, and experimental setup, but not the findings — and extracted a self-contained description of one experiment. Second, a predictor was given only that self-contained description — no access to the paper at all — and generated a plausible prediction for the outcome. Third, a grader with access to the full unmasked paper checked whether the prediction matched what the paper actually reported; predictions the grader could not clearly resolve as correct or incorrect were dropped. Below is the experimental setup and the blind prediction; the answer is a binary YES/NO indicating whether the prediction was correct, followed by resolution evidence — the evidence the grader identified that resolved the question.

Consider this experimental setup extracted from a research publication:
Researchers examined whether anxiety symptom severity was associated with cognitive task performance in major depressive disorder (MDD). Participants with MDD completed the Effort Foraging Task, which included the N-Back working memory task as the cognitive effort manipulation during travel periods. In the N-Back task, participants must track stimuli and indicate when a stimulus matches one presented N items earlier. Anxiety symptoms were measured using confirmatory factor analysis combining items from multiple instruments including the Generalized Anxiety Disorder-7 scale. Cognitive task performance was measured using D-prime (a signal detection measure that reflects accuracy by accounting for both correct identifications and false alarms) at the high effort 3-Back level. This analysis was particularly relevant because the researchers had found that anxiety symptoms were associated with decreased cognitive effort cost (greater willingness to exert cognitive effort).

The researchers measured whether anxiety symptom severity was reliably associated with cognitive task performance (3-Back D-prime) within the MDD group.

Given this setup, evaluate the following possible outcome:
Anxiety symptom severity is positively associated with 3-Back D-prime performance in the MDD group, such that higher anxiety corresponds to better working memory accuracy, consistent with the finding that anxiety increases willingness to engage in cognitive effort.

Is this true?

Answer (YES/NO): NO